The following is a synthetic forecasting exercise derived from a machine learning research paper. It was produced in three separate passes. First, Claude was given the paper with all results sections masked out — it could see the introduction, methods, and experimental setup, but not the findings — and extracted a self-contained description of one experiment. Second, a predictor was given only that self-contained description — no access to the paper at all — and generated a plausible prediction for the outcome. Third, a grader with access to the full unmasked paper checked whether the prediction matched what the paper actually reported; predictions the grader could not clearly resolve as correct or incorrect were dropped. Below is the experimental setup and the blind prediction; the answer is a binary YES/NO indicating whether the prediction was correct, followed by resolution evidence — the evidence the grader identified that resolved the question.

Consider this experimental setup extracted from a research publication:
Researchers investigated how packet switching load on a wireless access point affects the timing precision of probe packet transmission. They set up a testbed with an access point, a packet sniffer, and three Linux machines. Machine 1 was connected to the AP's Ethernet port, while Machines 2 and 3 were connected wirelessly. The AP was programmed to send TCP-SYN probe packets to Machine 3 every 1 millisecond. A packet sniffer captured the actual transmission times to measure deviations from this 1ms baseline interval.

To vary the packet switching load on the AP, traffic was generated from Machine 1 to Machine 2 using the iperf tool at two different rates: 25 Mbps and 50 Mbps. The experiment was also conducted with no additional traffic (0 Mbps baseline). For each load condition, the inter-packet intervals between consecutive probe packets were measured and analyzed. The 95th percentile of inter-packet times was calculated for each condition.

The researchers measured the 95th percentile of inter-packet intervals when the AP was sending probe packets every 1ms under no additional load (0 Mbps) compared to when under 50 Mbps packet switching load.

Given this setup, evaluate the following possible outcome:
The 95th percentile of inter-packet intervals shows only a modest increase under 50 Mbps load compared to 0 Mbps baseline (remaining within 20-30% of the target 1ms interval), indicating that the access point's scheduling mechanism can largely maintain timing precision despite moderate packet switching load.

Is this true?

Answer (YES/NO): NO